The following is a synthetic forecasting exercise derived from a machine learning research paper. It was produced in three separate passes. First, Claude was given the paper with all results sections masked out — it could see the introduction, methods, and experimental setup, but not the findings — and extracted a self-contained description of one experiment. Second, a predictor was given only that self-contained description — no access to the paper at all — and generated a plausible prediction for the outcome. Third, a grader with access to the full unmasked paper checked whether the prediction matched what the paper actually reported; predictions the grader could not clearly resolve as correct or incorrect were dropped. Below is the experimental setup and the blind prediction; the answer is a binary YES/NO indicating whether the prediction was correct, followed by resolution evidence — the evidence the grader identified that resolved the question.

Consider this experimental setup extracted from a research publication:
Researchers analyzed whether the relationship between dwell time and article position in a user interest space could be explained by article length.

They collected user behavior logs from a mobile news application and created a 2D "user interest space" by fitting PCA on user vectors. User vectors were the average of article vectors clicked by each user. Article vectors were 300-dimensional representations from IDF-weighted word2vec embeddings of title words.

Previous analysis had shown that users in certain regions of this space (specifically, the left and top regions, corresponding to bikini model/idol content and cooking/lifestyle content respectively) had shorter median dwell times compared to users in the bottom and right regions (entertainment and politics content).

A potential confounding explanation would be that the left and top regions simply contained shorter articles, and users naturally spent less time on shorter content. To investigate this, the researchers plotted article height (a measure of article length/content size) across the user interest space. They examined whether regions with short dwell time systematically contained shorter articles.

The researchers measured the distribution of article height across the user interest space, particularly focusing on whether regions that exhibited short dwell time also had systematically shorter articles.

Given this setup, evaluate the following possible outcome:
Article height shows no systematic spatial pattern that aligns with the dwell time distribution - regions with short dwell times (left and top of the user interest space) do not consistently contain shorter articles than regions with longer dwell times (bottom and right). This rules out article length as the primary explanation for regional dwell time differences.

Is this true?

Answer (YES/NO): YES